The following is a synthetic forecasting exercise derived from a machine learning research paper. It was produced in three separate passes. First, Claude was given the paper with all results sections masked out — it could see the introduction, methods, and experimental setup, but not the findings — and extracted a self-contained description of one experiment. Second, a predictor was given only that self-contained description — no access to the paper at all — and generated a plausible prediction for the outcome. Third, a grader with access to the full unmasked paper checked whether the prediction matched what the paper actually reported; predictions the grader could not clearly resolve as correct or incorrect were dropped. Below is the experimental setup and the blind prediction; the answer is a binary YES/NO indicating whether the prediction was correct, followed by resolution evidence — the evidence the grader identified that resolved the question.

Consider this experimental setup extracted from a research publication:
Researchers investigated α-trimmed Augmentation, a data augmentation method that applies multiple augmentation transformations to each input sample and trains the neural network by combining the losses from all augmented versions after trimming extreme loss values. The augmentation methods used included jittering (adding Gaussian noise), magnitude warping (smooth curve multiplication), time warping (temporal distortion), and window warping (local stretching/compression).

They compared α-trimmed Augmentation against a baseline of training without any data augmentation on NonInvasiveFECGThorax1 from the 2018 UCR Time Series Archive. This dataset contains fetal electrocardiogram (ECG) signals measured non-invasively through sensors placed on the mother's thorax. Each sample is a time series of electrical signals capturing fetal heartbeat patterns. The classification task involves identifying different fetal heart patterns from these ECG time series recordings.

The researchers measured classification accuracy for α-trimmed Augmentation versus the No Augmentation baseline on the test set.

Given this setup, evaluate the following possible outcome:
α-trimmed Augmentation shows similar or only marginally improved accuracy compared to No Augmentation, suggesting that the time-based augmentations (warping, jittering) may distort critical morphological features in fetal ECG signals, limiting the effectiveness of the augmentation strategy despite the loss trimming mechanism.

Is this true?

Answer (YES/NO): NO